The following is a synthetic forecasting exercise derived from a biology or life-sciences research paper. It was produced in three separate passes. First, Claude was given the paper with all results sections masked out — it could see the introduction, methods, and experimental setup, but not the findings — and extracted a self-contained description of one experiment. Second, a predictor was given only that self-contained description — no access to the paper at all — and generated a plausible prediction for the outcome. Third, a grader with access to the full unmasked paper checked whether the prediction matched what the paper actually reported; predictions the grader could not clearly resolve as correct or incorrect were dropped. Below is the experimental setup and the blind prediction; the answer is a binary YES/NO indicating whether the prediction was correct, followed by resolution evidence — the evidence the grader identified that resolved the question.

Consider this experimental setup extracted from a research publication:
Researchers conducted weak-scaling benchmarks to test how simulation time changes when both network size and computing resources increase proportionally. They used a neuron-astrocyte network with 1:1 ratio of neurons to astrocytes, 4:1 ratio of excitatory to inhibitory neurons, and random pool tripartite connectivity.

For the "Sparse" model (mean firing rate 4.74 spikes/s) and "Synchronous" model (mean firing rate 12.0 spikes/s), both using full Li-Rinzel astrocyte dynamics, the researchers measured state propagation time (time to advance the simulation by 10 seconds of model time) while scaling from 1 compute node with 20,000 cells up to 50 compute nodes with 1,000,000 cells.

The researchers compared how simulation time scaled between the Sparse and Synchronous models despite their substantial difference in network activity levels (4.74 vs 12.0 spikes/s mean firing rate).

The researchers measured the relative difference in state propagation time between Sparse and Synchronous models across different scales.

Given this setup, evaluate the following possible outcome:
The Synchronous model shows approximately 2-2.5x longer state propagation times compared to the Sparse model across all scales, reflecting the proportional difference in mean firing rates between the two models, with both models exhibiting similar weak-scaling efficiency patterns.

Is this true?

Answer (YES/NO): NO